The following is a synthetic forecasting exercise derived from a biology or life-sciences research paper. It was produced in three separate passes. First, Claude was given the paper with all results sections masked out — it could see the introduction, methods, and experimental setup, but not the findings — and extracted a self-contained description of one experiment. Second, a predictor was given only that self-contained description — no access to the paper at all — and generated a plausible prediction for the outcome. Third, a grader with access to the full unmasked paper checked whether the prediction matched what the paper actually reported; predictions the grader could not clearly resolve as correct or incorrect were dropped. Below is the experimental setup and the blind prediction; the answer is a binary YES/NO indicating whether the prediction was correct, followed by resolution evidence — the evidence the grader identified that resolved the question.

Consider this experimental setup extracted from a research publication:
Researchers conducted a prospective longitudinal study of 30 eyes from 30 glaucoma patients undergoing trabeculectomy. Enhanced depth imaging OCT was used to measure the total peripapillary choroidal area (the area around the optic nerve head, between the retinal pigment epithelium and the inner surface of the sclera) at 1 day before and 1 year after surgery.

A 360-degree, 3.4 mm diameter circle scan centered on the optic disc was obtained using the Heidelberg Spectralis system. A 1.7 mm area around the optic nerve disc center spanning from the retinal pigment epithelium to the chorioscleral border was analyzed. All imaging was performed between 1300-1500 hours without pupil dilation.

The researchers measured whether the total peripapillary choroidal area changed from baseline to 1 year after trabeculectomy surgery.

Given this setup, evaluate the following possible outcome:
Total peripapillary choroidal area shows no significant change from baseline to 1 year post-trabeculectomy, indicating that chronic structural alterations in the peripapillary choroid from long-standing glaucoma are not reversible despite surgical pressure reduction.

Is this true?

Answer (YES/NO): NO